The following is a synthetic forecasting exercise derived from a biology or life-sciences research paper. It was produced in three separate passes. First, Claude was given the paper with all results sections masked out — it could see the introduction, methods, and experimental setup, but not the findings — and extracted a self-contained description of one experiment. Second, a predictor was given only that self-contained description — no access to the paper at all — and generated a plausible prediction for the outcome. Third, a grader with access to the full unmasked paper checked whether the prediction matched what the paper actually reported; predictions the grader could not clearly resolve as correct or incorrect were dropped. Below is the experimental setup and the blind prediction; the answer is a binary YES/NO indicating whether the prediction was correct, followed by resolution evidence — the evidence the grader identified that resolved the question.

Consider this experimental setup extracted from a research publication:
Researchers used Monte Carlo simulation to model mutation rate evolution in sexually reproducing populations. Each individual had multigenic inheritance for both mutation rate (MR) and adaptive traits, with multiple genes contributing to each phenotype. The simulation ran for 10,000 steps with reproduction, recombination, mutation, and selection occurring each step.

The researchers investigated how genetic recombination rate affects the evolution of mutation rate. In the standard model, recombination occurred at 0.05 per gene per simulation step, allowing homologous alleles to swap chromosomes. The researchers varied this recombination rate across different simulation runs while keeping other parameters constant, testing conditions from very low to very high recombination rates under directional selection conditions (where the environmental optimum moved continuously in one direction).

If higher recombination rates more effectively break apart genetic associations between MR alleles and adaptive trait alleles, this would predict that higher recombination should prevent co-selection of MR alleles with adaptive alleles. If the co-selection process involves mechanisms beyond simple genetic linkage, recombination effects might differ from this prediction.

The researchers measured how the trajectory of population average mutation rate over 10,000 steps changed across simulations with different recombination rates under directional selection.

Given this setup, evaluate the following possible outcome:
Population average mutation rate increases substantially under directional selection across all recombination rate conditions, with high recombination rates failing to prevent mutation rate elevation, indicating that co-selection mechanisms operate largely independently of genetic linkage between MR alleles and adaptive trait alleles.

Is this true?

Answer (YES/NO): NO